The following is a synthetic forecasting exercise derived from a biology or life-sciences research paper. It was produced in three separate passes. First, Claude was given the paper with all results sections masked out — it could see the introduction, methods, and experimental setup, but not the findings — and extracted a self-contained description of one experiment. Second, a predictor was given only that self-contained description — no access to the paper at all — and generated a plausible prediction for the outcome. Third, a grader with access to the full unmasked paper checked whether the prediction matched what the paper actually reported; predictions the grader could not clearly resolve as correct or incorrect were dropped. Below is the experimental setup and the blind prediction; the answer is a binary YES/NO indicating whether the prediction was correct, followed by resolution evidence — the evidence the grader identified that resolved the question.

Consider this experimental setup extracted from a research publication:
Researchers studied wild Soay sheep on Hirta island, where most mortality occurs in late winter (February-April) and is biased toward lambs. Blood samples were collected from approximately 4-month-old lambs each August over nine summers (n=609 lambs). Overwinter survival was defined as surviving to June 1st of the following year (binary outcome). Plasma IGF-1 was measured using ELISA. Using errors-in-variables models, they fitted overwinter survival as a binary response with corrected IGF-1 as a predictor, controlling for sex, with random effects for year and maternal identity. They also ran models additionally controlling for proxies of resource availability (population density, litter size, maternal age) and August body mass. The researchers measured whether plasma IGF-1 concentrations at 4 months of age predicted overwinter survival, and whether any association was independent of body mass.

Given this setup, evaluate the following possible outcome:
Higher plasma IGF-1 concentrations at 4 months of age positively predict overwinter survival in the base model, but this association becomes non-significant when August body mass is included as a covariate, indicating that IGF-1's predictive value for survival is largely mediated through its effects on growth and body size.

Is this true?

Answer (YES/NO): YES